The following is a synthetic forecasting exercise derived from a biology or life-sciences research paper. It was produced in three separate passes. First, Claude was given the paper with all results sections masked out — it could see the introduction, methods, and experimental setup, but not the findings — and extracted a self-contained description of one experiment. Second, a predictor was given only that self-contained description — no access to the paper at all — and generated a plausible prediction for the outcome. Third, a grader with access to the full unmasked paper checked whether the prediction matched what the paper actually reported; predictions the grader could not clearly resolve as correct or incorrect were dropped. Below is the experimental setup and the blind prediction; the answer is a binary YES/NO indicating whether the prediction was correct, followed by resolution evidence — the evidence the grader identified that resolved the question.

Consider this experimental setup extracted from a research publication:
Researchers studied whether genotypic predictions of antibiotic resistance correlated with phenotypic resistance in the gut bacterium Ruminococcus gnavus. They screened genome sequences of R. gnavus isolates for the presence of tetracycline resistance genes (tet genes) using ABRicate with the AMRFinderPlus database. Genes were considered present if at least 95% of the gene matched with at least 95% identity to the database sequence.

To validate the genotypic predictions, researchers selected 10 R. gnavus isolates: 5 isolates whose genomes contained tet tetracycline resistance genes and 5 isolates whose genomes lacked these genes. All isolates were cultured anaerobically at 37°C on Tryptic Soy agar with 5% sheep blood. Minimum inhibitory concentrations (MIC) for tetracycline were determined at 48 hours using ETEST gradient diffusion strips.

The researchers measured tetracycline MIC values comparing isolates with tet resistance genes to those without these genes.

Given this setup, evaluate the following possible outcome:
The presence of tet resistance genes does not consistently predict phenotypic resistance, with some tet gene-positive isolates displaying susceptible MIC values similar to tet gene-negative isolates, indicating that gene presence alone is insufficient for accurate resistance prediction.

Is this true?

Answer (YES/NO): NO